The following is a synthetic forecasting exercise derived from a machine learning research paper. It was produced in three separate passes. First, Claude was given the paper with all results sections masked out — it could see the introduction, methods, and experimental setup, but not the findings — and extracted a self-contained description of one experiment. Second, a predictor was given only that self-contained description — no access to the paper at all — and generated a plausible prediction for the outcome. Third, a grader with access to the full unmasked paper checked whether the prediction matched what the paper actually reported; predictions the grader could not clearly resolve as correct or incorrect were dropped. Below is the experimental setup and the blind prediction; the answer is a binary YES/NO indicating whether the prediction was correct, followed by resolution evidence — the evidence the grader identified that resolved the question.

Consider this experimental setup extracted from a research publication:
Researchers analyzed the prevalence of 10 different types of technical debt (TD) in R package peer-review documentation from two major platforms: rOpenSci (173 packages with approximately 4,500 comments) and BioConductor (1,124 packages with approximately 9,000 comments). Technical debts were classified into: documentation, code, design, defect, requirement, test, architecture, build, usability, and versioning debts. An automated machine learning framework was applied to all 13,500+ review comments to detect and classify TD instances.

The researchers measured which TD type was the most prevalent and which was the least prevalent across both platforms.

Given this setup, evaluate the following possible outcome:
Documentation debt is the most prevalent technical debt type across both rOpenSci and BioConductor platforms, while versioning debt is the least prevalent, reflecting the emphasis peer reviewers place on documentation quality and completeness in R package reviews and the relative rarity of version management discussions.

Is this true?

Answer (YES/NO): YES